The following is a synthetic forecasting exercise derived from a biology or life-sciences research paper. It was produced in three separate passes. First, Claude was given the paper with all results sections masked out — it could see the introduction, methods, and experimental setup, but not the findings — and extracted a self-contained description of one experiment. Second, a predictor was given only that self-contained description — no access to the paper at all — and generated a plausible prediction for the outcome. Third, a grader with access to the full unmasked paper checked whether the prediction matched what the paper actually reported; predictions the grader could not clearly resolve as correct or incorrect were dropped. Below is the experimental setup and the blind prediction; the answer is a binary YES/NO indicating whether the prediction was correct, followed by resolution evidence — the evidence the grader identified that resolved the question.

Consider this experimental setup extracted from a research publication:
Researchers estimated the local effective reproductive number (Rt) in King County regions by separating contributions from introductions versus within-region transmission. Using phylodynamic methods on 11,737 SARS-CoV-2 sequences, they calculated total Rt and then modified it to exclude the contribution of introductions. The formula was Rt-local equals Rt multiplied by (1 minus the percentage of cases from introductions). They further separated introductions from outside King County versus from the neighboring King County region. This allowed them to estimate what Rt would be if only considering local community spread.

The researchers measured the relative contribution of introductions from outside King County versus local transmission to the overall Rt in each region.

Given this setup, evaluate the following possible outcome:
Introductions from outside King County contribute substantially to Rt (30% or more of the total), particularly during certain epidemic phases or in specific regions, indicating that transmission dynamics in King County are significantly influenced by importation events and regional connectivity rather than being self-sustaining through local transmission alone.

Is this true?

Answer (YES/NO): NO